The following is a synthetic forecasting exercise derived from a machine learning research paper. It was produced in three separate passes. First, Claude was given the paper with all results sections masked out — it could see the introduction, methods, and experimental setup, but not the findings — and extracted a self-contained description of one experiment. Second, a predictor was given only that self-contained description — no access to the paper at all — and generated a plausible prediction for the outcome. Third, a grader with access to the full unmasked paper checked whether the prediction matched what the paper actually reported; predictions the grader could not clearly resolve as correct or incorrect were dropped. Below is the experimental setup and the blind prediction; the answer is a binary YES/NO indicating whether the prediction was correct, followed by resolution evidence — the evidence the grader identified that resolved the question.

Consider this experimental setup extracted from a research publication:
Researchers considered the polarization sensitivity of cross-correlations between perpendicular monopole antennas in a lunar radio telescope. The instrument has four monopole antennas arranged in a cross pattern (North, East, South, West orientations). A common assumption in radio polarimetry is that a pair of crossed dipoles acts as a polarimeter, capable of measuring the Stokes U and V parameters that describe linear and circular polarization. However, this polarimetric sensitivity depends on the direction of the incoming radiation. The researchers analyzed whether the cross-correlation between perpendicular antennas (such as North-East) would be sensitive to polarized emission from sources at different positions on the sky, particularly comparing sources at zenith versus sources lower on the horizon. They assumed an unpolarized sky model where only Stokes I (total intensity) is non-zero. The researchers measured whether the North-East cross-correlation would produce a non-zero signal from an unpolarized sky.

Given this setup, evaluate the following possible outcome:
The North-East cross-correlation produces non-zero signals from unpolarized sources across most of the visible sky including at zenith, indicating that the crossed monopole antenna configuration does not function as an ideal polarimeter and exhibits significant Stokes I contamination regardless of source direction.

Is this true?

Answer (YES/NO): NO